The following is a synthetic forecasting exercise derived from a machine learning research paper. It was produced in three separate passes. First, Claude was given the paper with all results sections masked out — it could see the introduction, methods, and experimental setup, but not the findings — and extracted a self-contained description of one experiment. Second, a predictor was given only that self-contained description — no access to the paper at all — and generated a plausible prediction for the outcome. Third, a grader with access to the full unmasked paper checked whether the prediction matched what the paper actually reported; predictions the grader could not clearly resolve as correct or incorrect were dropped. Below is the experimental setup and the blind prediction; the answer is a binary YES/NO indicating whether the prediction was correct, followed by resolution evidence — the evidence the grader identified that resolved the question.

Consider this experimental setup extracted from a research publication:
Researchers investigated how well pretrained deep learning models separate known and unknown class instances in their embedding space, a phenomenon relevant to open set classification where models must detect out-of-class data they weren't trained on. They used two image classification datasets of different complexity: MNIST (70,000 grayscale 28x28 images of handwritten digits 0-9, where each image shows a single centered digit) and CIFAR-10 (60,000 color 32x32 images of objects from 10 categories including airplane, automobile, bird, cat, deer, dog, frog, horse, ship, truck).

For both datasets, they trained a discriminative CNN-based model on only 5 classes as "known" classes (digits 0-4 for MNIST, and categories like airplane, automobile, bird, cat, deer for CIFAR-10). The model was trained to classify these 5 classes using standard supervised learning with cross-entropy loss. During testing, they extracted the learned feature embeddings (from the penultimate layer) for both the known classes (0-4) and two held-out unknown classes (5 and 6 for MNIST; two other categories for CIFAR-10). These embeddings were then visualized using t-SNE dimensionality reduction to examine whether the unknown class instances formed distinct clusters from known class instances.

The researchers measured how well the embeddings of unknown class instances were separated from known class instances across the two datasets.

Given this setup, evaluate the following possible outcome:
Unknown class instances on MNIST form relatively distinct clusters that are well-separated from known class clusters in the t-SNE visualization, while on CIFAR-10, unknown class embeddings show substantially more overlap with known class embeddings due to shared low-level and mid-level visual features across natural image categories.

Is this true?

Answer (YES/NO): YES